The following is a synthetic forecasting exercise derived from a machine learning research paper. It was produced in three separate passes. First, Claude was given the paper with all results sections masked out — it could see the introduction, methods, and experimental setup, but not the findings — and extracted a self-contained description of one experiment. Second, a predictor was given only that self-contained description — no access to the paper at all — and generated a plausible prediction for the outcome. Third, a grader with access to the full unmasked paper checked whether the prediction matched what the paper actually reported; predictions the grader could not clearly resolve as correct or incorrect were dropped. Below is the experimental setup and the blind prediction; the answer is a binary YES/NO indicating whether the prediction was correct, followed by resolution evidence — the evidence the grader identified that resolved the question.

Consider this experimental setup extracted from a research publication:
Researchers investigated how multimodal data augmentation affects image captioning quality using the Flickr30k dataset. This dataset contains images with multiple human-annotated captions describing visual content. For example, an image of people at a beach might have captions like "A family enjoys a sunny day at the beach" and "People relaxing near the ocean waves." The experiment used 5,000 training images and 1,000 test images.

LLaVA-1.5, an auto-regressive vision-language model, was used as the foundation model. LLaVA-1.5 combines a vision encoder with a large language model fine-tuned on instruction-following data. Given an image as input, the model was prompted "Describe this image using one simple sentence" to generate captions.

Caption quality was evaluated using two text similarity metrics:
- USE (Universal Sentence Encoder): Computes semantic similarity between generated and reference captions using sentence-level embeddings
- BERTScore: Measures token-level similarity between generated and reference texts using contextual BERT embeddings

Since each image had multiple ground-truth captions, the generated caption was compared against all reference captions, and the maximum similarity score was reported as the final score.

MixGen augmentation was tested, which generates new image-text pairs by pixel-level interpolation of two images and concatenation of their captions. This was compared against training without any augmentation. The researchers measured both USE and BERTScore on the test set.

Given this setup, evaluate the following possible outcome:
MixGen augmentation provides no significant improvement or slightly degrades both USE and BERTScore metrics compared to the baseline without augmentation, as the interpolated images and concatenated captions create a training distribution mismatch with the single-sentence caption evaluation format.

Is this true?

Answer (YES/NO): NO